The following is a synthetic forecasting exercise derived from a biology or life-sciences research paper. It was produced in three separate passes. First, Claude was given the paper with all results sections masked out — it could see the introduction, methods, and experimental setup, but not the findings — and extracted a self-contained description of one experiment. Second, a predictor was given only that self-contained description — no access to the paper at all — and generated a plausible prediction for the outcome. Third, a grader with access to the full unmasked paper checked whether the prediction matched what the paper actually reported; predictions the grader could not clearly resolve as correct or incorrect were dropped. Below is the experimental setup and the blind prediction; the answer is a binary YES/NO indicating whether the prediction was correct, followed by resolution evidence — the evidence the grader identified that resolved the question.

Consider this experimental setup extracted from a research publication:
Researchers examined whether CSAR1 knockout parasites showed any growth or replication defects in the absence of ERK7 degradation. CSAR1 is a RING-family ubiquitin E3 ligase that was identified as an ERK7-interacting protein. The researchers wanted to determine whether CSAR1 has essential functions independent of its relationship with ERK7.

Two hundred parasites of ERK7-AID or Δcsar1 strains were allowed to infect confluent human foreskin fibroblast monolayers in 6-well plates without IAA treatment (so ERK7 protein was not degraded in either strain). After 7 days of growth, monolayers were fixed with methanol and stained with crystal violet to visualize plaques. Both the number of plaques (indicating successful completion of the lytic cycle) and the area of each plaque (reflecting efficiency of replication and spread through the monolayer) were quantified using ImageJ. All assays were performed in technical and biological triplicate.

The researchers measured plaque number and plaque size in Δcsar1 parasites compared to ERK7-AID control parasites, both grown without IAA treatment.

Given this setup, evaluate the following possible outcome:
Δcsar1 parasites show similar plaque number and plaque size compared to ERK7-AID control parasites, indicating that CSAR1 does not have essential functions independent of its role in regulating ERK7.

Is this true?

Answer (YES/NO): NO